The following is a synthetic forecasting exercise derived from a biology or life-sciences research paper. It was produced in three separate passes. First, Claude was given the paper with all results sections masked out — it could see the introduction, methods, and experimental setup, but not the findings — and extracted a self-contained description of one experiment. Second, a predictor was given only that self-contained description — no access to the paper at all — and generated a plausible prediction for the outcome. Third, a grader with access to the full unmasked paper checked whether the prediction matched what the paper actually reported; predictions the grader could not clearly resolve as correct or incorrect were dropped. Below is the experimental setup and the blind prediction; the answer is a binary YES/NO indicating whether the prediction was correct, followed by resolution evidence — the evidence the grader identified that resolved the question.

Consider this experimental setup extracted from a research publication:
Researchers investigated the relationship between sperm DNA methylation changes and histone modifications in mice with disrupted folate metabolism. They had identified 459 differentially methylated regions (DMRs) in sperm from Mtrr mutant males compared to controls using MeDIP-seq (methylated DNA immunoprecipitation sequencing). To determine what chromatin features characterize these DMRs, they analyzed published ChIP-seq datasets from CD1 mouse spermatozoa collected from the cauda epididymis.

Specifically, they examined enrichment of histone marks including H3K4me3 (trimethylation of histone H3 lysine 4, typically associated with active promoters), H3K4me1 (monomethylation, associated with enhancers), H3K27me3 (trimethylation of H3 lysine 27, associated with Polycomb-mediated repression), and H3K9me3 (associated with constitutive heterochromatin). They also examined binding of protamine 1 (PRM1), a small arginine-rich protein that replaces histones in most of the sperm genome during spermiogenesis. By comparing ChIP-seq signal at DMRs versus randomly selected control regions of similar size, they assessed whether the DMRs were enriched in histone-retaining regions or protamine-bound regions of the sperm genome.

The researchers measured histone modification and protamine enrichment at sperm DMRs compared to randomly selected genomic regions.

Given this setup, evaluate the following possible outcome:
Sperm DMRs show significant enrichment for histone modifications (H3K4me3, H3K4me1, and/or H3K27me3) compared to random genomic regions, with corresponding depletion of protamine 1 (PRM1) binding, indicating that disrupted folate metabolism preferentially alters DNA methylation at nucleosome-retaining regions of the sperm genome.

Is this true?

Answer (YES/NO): NO